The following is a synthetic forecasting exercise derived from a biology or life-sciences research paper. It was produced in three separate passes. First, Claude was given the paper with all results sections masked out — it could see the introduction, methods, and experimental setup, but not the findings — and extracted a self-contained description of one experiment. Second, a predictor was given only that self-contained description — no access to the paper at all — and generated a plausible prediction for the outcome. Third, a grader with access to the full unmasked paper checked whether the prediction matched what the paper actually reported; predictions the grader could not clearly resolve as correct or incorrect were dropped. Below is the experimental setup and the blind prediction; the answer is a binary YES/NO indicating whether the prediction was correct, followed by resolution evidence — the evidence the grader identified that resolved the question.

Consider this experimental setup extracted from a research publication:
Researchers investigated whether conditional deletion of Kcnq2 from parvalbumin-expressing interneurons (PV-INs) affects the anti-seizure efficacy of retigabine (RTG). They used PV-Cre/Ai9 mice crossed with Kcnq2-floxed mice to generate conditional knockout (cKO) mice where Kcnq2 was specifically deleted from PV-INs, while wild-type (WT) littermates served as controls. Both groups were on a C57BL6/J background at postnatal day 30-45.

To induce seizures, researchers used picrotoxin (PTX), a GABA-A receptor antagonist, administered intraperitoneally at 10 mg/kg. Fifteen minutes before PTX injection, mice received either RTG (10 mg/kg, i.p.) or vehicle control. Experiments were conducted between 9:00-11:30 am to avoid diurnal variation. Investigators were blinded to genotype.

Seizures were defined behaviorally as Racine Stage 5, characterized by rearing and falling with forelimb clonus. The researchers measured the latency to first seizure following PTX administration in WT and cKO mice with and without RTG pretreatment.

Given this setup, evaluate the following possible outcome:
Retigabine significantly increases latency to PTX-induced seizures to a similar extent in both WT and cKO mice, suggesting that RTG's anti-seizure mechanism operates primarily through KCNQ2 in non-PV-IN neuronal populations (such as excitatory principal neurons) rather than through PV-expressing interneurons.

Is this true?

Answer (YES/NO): NO